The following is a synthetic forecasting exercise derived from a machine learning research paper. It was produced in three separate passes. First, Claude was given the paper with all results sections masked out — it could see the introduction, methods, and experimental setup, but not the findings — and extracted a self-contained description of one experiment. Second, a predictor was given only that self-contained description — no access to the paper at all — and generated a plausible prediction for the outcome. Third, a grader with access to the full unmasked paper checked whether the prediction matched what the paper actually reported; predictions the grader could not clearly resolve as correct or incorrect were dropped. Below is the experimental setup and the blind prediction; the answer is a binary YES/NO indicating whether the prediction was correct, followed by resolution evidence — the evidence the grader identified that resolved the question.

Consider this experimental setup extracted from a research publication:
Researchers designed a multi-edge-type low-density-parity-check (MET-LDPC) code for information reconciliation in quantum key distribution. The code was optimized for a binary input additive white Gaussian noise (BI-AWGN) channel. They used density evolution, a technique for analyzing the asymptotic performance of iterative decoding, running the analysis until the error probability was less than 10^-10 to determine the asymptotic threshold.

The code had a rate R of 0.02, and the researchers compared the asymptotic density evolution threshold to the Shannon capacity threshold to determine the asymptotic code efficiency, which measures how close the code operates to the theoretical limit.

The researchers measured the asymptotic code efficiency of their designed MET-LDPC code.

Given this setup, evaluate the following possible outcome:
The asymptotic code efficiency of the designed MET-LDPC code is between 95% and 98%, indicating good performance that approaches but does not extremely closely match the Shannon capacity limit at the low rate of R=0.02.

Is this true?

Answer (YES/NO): NO